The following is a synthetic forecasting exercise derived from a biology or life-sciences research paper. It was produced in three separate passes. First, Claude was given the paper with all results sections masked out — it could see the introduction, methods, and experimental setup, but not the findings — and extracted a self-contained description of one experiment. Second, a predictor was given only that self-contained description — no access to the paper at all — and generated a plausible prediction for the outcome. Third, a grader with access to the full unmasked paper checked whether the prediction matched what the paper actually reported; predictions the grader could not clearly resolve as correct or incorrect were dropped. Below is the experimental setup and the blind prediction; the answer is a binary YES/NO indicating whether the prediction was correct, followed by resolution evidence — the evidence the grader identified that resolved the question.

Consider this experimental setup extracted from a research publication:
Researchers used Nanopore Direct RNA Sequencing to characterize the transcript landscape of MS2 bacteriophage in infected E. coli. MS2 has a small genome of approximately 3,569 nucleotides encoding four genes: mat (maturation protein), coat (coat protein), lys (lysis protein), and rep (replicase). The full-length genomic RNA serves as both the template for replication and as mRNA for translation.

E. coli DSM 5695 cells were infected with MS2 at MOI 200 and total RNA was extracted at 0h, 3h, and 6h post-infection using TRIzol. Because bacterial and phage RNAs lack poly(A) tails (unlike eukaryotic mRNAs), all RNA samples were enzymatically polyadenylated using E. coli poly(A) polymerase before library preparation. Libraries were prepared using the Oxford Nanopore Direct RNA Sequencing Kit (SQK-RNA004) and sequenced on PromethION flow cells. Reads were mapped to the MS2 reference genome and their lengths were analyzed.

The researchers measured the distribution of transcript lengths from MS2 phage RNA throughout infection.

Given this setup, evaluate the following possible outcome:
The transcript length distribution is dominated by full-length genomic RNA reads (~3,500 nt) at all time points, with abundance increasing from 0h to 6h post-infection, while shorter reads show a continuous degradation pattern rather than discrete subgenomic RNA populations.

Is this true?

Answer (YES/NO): NO